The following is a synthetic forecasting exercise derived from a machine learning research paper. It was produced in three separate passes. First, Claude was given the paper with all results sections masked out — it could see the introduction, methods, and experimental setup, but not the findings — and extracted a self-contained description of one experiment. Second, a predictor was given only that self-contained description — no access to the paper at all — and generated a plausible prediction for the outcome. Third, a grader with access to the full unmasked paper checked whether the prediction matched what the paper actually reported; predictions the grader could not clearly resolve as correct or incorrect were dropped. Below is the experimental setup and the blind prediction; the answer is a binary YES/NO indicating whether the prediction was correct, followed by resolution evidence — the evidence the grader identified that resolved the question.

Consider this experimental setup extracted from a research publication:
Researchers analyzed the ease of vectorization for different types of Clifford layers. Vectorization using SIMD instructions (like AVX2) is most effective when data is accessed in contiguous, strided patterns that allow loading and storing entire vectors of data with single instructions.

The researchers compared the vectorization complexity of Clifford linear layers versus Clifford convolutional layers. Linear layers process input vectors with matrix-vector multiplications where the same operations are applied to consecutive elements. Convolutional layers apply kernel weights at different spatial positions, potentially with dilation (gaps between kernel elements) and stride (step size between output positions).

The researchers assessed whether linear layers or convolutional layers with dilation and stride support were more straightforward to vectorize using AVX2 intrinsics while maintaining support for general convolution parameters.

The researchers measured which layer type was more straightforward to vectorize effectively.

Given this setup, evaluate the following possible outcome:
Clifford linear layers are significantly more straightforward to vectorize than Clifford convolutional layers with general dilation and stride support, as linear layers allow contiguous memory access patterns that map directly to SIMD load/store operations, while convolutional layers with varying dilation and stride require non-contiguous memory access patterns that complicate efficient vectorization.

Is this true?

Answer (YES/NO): YES